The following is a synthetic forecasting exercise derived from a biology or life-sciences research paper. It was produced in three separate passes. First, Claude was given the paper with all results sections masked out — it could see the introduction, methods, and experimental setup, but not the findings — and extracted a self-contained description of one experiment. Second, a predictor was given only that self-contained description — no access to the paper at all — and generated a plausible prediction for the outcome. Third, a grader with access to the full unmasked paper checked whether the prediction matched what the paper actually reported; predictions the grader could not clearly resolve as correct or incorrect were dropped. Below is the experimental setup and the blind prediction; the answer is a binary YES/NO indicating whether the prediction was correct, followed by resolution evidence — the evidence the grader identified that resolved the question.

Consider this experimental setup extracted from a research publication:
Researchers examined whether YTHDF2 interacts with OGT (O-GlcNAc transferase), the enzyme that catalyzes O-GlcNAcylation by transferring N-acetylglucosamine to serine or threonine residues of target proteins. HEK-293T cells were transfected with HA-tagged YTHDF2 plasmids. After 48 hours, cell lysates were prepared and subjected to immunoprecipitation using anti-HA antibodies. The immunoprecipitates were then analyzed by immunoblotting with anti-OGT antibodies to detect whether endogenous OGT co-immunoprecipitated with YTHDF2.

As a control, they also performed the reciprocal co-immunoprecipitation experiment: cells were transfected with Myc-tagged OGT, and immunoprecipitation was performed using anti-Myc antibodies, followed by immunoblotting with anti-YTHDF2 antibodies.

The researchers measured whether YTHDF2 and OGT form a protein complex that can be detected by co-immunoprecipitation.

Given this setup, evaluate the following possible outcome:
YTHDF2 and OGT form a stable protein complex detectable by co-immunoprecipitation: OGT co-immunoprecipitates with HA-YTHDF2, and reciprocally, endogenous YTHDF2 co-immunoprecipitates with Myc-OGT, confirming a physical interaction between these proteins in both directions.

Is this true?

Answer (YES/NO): YES